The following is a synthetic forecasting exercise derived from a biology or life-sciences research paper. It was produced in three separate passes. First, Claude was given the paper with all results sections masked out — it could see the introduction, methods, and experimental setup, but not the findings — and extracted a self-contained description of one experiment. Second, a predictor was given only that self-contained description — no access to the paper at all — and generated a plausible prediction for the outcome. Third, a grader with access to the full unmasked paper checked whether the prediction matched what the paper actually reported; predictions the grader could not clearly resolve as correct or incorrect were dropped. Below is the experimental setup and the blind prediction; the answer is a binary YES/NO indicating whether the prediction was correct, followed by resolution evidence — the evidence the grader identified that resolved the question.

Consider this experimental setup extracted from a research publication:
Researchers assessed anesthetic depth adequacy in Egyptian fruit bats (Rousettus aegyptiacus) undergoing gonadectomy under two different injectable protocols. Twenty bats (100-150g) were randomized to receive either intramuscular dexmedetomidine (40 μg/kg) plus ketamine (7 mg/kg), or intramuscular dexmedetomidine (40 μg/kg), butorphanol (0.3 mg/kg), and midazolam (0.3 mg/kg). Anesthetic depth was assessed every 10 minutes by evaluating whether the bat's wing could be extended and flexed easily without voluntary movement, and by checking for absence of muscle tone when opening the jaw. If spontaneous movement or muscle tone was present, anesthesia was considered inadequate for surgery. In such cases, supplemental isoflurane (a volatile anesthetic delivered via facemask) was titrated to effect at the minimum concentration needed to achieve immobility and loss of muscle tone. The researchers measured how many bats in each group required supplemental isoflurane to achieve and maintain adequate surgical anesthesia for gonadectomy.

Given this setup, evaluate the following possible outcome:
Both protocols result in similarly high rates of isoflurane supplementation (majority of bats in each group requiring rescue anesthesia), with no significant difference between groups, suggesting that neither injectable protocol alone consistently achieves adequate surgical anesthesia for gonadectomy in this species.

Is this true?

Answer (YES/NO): YES